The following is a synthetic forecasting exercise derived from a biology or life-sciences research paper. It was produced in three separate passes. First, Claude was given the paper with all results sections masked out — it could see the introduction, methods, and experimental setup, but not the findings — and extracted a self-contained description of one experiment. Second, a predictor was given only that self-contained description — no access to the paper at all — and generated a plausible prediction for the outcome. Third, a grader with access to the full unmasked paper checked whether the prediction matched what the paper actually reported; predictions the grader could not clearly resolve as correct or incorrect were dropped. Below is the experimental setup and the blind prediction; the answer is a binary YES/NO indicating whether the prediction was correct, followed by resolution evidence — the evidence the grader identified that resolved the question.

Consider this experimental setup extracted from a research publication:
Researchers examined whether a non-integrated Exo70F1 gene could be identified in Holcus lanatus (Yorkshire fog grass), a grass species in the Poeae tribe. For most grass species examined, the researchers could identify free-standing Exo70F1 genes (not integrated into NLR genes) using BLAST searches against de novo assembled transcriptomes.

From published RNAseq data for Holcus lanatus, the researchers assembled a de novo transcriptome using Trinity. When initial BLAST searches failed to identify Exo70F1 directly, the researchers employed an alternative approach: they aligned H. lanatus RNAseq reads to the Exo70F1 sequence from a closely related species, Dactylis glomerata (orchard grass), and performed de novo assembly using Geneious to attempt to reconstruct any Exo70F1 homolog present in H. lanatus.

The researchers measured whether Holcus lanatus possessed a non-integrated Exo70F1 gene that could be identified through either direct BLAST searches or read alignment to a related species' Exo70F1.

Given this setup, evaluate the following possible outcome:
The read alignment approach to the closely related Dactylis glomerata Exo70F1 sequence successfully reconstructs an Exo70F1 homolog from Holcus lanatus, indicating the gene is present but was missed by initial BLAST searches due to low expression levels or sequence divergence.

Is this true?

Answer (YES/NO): YES